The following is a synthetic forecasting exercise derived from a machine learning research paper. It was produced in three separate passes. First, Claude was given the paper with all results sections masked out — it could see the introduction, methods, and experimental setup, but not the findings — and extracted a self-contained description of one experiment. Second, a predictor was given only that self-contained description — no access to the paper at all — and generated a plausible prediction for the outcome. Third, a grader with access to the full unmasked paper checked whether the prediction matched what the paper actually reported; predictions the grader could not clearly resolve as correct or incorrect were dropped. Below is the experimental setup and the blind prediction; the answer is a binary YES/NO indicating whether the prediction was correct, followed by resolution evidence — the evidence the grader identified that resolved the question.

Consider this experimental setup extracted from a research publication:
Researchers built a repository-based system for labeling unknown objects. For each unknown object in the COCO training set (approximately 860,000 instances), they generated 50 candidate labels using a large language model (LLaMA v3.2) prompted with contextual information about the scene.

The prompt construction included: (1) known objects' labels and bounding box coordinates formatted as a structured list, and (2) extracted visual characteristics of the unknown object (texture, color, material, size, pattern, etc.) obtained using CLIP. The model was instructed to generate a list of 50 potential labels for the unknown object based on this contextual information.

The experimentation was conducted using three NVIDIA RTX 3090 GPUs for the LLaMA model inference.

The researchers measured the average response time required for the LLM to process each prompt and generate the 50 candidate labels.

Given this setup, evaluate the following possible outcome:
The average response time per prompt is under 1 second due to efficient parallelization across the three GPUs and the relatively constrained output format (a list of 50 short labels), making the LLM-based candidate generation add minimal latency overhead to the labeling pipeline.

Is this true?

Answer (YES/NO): NO